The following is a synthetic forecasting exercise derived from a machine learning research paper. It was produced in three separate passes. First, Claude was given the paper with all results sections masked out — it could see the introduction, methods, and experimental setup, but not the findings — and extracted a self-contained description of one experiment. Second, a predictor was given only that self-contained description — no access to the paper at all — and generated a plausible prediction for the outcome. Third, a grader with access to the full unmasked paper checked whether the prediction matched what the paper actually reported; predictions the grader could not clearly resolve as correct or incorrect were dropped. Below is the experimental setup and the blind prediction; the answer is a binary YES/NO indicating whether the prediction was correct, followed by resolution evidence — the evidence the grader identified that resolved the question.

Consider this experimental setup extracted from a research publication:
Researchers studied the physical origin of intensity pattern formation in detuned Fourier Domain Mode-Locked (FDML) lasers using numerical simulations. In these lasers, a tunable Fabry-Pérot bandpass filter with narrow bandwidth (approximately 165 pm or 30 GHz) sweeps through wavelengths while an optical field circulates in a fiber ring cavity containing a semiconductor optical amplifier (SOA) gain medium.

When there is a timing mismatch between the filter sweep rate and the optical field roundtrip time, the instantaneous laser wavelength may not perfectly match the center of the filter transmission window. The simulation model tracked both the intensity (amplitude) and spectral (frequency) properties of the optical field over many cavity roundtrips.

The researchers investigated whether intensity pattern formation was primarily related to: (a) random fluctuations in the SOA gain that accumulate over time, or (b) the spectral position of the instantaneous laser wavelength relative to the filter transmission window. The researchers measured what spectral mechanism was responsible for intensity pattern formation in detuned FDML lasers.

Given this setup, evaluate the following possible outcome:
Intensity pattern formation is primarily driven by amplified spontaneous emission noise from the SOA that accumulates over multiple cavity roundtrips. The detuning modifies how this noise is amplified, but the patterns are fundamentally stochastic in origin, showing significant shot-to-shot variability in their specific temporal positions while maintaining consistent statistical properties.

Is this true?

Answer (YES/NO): NO